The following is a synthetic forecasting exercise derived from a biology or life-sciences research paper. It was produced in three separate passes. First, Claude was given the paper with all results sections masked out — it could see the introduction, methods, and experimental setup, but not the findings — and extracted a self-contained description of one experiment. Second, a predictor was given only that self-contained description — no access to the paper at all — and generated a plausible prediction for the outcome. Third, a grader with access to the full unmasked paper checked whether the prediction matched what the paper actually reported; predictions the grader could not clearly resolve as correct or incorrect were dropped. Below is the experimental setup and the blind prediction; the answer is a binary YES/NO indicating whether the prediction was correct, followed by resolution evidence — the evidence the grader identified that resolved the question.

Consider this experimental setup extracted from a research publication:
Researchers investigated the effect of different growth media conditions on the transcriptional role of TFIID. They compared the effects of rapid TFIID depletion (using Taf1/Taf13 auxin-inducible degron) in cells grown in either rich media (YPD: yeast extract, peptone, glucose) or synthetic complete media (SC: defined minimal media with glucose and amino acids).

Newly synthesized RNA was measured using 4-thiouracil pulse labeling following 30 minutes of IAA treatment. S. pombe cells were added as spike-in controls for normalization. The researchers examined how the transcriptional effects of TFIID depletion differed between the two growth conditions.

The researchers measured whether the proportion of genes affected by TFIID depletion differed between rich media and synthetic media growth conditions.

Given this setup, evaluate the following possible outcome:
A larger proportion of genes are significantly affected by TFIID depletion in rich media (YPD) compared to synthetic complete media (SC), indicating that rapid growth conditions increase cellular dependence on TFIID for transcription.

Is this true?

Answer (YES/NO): NO